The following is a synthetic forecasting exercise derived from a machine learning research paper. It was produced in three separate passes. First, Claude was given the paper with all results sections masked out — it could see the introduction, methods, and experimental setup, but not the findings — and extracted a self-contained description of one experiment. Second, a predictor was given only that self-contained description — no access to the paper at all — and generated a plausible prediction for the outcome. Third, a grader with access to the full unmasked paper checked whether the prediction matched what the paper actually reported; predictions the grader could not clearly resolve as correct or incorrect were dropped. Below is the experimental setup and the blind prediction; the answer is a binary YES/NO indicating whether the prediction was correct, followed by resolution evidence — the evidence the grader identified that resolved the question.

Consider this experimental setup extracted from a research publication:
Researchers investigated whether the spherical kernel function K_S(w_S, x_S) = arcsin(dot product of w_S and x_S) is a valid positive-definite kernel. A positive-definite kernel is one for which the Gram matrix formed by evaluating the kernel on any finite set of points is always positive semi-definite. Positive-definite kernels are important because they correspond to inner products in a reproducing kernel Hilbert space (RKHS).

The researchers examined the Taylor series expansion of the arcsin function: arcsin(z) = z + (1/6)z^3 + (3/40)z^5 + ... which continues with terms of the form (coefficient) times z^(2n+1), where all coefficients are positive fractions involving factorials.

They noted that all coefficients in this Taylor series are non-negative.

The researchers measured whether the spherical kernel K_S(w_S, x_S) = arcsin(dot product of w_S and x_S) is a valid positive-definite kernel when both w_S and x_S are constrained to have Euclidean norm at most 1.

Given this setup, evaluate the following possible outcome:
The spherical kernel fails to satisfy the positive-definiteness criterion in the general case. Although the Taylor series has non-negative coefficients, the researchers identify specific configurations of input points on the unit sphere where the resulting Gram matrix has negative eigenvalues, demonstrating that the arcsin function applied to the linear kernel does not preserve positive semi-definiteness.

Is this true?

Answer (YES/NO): NO